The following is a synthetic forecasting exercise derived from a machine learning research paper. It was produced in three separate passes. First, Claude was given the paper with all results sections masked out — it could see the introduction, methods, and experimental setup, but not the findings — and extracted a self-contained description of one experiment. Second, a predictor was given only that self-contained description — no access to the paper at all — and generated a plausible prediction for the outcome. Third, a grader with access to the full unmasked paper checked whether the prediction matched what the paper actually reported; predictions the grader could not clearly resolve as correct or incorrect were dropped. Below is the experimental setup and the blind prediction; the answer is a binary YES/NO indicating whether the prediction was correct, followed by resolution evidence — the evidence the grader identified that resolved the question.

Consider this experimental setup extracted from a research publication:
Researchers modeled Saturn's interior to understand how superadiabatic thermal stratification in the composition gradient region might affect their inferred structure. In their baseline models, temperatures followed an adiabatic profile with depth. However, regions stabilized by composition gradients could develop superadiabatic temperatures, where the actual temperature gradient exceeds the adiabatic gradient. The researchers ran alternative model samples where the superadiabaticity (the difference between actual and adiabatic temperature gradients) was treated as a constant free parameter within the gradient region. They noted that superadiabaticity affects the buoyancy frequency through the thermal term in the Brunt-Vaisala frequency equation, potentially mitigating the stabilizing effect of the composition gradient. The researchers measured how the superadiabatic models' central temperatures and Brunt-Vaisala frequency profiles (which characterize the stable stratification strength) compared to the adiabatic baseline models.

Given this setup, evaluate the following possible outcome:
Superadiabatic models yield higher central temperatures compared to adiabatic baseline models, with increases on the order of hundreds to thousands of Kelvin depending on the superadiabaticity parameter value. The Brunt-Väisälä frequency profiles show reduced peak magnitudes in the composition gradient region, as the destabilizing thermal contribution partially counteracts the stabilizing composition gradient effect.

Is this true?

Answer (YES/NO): NO